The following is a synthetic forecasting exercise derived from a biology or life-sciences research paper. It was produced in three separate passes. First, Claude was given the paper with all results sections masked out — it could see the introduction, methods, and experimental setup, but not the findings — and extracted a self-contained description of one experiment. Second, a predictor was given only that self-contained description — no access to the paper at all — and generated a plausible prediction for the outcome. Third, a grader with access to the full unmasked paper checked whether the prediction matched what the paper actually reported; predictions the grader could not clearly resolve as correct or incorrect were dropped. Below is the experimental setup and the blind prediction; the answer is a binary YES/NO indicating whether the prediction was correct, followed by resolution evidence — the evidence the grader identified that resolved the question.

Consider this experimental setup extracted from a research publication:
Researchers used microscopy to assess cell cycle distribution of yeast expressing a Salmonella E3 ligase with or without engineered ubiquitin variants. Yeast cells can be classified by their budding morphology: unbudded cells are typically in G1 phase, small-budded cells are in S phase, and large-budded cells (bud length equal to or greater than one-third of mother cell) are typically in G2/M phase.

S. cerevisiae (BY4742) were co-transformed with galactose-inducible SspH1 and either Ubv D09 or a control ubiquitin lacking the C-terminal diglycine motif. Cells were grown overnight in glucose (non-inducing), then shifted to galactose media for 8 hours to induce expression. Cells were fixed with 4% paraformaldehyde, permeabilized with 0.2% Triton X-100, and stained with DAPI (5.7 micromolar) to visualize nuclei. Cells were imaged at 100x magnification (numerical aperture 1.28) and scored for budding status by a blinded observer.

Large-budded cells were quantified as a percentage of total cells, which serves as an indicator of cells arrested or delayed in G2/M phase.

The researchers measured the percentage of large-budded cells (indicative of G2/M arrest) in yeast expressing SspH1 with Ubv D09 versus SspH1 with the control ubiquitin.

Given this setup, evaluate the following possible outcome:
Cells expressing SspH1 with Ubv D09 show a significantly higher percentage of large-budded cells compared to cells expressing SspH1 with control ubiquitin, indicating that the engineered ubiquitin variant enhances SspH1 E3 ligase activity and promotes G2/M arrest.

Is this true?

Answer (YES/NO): NO